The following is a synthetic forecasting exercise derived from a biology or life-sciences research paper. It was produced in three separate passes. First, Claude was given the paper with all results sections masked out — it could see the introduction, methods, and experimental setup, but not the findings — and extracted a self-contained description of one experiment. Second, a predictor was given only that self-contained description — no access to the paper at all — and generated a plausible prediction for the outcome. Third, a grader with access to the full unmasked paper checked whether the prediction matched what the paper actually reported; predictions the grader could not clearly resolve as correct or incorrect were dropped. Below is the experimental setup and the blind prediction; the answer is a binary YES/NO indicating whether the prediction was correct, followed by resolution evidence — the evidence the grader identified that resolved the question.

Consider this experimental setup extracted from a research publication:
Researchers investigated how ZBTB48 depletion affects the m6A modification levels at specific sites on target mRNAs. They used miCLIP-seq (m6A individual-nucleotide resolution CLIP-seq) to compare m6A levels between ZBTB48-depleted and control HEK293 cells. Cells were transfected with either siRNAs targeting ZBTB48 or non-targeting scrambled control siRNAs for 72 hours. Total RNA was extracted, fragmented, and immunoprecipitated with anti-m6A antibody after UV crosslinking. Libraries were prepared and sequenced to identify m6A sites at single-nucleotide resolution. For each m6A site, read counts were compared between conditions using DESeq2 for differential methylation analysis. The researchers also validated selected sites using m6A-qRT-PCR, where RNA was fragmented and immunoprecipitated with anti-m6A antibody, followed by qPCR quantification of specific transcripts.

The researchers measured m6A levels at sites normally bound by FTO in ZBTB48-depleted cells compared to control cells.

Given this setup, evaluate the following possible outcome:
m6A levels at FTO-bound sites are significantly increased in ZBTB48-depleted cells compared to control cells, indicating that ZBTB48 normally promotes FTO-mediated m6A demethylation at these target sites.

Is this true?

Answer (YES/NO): YES